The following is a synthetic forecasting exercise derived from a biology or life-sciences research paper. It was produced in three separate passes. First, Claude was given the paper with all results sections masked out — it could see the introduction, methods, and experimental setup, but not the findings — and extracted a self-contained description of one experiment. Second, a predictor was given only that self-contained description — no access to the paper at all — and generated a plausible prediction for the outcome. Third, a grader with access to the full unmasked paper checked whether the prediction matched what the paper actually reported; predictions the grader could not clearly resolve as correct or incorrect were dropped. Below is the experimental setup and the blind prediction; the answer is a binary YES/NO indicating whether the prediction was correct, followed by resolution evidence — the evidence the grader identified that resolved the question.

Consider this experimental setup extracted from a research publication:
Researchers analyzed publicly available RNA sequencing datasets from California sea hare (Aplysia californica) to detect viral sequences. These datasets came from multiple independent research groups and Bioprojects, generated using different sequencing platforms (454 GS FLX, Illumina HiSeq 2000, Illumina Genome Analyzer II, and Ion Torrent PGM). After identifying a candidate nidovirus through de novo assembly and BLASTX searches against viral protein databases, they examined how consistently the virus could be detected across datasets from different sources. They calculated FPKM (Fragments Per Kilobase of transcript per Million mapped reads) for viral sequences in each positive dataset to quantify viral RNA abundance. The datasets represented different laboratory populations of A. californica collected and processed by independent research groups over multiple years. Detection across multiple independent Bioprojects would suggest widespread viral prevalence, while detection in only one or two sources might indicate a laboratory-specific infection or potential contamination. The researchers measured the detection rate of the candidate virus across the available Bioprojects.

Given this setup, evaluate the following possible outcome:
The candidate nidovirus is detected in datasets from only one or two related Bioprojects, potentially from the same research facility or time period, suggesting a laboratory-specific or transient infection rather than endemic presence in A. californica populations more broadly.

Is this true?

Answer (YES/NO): NO